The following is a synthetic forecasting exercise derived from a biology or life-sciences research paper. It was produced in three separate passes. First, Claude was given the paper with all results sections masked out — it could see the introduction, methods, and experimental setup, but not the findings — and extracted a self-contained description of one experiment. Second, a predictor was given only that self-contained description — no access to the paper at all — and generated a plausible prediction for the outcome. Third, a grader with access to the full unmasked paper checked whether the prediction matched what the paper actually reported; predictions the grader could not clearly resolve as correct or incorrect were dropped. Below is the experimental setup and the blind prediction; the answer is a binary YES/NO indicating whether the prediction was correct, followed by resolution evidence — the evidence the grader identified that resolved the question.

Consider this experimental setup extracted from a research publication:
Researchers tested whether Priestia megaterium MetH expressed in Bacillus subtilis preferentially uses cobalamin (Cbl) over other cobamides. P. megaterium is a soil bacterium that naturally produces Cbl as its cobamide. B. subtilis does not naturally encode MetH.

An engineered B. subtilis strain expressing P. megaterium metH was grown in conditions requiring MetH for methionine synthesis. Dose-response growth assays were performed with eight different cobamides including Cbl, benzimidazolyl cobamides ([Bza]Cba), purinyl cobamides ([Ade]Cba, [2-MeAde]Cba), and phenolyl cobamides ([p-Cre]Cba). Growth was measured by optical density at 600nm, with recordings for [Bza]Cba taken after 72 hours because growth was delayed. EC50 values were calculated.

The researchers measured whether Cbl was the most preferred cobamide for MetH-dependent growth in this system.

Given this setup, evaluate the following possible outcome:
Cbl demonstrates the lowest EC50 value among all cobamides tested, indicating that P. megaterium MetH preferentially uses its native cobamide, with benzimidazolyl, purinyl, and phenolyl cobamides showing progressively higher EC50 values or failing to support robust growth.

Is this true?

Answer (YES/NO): YES